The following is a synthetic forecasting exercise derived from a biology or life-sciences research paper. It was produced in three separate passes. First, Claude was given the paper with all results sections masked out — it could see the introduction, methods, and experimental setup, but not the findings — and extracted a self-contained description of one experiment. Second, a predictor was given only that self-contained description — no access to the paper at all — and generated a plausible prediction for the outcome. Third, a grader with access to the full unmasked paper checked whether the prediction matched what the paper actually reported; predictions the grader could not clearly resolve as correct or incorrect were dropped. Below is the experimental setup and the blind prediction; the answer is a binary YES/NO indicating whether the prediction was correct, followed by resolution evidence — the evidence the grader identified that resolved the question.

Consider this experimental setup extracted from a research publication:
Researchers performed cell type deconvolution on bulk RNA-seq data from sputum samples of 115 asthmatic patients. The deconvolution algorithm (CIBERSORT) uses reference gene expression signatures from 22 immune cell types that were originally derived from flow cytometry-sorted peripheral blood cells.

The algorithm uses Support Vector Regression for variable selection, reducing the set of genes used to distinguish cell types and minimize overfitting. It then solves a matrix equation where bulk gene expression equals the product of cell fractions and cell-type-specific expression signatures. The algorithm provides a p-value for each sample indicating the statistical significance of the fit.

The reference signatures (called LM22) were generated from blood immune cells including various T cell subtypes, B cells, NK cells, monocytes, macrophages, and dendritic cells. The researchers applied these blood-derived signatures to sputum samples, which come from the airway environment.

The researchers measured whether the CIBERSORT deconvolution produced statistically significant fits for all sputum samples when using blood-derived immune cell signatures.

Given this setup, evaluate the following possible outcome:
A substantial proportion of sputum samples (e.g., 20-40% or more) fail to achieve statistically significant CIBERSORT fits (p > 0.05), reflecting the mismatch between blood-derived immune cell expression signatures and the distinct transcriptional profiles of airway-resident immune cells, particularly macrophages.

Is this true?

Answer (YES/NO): NO